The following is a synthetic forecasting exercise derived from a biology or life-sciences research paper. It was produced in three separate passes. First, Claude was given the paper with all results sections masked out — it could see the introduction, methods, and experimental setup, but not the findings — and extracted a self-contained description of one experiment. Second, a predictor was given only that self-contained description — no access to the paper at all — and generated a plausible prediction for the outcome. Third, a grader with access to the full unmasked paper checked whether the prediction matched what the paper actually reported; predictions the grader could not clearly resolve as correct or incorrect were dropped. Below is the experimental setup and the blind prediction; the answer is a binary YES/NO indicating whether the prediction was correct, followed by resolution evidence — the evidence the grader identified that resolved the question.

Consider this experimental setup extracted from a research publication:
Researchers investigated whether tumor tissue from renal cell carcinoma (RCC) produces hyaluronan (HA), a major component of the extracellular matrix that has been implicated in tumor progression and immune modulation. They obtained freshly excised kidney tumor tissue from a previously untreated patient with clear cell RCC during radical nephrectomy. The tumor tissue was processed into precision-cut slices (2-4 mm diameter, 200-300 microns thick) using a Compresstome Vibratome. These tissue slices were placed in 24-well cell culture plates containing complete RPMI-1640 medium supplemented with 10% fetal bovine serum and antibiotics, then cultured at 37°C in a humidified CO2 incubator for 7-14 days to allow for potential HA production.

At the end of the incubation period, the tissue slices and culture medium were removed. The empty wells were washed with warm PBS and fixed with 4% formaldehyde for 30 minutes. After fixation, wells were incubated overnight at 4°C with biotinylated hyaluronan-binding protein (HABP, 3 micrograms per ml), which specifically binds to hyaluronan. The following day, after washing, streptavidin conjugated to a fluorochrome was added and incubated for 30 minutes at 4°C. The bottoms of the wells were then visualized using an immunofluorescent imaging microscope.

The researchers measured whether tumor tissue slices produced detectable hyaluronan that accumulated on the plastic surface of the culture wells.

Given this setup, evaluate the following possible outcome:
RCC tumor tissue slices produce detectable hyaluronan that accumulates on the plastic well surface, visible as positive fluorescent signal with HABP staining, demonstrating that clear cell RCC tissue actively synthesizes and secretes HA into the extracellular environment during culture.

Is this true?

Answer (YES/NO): YES